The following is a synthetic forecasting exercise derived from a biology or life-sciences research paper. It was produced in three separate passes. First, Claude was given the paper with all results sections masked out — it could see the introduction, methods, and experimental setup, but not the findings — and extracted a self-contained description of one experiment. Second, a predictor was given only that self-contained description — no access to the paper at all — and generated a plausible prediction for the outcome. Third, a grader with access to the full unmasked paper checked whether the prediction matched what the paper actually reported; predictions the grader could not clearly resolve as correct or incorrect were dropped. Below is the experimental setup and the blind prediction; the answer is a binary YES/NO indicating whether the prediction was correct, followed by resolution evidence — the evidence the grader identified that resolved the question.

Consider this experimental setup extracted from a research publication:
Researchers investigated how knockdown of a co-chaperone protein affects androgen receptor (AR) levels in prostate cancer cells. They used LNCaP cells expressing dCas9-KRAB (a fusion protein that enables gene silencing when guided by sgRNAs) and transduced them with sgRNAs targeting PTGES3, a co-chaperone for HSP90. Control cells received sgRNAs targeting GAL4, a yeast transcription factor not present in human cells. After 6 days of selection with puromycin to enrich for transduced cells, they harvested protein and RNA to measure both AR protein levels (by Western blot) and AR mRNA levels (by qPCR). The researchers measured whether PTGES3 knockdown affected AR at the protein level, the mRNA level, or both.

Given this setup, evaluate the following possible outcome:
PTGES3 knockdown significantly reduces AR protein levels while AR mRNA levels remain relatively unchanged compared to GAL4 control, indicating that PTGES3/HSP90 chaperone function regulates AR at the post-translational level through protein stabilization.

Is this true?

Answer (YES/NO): YES